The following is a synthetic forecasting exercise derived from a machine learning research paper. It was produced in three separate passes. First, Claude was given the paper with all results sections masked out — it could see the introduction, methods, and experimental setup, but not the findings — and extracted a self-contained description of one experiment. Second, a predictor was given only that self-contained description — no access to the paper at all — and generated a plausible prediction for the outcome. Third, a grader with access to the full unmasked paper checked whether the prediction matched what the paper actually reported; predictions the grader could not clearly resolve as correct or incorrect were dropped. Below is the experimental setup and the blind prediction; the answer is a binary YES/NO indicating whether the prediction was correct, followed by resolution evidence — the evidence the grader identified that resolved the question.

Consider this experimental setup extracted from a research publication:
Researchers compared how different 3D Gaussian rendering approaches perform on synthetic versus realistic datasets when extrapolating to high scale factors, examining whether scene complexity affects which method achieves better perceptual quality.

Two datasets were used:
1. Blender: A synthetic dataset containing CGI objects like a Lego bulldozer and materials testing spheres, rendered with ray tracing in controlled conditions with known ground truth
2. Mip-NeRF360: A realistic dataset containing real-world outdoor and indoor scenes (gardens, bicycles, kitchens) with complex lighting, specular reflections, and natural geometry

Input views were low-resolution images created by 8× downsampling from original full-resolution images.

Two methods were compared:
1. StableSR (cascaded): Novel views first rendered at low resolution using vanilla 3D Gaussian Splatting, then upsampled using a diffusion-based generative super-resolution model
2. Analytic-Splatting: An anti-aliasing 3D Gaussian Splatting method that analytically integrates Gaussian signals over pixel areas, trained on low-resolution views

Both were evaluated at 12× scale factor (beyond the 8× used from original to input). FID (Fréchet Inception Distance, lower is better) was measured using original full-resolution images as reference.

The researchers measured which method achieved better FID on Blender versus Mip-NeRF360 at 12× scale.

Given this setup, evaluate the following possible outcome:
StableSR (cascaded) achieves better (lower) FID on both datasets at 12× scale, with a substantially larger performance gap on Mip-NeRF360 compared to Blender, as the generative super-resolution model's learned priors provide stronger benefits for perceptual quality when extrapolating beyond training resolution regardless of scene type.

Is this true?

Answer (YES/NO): NO